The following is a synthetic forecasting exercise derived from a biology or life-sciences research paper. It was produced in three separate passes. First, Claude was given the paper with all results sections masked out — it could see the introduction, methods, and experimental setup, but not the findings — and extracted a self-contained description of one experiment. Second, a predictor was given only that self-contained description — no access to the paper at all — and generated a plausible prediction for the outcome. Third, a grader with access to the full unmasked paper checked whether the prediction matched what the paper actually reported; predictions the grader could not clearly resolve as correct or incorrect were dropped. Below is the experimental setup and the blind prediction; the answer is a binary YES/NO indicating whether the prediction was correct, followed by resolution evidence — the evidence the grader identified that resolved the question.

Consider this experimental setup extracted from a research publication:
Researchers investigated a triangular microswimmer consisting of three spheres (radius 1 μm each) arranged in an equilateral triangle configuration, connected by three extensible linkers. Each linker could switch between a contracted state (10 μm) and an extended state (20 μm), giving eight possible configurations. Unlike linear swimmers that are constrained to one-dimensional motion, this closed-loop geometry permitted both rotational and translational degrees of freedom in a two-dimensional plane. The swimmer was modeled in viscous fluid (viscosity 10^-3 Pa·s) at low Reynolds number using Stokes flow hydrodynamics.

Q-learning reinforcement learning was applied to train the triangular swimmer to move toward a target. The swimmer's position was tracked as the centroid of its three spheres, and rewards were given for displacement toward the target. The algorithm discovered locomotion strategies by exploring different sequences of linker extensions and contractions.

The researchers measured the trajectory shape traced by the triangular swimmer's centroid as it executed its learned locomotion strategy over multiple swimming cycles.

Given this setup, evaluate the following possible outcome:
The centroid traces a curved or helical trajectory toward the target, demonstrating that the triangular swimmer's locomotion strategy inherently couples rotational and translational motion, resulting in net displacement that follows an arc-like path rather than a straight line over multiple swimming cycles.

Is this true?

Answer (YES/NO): NO